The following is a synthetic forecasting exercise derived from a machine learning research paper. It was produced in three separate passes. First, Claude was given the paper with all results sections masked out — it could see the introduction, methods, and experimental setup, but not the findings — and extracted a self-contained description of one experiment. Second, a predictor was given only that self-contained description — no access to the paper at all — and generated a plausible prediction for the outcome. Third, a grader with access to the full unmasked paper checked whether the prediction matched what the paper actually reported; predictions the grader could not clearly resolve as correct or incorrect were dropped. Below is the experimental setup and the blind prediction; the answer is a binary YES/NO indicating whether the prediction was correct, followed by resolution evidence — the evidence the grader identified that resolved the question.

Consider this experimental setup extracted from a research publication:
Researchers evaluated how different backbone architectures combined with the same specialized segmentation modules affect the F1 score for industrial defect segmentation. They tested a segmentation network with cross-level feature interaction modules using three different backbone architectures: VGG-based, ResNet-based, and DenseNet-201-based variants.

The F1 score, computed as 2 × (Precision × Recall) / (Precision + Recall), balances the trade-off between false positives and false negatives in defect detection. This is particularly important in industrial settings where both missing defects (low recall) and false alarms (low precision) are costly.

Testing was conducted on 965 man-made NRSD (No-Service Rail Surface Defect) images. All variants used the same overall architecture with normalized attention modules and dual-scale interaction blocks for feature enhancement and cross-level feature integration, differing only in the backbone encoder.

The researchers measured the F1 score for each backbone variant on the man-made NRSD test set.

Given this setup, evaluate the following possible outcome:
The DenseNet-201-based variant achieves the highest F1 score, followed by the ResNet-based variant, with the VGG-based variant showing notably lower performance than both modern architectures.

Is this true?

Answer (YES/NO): NO